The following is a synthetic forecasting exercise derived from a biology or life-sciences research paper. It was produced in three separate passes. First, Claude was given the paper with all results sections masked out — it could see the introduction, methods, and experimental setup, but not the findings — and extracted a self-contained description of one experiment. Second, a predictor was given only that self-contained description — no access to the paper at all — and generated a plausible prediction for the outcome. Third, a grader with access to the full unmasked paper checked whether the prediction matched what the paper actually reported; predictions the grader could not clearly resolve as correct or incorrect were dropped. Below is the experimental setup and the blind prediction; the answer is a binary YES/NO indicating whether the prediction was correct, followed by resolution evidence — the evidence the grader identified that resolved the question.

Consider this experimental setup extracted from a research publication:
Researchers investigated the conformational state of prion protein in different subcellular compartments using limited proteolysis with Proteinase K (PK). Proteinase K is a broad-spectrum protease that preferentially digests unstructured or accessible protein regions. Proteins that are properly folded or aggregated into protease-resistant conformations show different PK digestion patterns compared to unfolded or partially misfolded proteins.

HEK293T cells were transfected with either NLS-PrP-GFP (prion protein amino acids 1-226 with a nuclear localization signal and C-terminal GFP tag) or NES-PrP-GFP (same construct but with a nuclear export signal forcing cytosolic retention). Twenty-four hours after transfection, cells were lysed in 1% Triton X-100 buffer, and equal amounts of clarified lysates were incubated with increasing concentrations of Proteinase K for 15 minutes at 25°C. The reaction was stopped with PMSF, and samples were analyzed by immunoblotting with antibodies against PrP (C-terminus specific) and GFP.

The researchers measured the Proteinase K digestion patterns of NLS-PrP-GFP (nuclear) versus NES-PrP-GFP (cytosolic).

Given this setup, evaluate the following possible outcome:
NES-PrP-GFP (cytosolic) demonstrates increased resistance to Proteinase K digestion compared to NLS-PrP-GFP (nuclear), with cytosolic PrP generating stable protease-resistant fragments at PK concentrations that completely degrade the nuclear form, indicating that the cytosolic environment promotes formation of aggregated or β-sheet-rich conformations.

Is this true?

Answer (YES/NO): YES